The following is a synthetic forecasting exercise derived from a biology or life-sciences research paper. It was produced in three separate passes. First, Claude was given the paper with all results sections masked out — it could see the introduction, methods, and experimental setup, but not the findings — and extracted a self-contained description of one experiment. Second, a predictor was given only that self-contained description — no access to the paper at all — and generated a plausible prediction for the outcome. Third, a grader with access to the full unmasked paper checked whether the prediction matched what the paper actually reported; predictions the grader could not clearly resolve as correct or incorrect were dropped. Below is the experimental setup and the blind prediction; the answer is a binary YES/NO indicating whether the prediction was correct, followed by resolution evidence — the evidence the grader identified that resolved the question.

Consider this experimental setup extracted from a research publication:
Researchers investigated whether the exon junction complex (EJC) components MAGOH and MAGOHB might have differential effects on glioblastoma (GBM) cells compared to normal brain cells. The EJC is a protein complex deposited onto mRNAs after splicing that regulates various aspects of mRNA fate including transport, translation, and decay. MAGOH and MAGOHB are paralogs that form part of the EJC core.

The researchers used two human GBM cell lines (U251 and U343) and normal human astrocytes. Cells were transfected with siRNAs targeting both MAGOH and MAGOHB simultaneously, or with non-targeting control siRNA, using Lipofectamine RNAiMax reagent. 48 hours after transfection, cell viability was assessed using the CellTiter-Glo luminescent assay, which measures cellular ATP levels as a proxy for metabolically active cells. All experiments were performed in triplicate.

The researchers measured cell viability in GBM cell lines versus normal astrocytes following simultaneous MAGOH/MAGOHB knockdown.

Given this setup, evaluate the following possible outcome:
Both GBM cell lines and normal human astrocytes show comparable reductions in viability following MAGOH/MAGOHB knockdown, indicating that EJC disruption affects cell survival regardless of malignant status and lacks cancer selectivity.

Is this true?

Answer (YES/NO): NO